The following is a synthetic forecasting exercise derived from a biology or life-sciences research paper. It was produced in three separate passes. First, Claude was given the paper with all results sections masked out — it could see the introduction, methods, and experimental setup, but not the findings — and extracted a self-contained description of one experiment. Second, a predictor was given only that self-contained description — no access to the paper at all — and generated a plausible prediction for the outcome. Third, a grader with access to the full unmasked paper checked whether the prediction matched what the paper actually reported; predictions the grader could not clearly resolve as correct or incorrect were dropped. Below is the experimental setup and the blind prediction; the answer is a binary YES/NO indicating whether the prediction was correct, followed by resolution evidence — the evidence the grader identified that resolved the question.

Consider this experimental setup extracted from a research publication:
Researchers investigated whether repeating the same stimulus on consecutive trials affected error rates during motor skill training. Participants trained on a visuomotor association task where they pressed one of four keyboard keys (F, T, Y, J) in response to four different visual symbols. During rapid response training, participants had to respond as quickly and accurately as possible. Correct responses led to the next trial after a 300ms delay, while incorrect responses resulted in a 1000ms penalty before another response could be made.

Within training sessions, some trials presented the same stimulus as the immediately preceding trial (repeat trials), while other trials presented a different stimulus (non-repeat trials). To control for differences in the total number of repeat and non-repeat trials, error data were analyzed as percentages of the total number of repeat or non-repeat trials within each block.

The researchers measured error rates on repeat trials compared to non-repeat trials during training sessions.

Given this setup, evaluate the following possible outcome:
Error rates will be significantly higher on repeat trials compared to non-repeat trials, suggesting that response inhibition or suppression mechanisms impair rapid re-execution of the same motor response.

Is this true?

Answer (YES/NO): NO